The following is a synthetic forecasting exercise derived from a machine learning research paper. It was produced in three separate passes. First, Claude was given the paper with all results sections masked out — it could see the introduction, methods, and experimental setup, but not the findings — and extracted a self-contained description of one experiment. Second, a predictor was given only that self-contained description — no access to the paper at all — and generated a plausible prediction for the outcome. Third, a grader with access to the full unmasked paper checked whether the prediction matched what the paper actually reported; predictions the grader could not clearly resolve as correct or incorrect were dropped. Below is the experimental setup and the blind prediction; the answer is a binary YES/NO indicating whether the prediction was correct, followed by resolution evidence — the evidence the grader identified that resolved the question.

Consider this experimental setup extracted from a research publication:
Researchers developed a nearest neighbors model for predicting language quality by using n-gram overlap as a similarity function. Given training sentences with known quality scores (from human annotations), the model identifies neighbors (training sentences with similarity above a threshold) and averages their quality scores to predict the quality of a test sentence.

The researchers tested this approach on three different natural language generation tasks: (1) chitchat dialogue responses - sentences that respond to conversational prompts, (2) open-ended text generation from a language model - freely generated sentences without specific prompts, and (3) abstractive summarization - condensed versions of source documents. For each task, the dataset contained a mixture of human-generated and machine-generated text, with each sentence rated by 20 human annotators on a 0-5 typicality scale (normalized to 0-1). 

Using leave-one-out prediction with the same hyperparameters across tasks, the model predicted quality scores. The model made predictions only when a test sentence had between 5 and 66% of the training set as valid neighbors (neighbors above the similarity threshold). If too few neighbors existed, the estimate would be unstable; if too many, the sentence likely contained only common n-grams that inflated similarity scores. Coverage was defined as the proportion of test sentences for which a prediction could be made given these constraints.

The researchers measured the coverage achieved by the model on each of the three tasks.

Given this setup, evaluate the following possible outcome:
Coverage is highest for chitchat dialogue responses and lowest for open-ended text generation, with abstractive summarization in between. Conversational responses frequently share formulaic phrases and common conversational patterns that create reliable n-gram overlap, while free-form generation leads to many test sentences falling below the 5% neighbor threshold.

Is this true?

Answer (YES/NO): NO